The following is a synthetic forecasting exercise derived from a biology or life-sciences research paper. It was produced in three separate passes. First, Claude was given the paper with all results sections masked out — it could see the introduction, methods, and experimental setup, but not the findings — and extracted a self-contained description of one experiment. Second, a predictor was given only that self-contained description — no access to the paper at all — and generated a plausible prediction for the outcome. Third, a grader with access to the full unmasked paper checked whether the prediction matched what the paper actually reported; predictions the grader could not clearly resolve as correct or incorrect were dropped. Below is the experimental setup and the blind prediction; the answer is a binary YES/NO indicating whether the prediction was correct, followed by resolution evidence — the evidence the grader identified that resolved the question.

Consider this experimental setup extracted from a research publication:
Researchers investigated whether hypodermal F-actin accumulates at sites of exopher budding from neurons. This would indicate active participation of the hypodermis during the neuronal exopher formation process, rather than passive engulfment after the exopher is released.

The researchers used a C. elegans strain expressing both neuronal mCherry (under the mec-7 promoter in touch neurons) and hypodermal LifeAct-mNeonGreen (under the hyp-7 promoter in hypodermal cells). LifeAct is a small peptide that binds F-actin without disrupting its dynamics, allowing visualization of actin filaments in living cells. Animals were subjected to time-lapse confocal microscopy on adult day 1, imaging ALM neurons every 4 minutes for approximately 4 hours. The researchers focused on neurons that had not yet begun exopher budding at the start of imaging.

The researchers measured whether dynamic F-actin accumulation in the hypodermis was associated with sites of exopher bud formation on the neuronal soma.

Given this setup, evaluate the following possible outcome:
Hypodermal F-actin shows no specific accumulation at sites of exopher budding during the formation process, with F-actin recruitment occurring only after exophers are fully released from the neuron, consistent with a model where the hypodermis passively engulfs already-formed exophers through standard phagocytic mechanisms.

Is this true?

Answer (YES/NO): NO